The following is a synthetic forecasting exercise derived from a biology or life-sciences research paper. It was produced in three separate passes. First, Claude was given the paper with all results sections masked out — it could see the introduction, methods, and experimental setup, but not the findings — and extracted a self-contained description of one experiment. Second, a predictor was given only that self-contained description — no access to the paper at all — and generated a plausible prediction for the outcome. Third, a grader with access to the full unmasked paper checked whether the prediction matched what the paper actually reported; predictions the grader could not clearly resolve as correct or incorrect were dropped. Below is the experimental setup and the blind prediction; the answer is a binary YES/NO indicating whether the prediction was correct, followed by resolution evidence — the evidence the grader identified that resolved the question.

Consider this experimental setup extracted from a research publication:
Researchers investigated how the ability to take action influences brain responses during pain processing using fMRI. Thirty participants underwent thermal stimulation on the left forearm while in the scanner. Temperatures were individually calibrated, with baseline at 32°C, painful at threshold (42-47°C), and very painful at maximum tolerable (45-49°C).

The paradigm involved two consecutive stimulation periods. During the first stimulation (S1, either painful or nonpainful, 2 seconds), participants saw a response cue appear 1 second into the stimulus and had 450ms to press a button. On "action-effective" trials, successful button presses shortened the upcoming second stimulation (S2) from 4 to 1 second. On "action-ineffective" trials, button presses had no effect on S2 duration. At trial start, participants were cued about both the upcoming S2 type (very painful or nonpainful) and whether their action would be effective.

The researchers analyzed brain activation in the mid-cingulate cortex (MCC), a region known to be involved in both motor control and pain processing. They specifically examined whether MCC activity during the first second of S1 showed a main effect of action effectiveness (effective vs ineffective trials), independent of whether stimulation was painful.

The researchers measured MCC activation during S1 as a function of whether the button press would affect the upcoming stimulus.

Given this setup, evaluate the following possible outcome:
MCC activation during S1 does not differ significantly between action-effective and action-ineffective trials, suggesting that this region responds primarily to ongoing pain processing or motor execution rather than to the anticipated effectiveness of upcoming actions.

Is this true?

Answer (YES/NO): YES